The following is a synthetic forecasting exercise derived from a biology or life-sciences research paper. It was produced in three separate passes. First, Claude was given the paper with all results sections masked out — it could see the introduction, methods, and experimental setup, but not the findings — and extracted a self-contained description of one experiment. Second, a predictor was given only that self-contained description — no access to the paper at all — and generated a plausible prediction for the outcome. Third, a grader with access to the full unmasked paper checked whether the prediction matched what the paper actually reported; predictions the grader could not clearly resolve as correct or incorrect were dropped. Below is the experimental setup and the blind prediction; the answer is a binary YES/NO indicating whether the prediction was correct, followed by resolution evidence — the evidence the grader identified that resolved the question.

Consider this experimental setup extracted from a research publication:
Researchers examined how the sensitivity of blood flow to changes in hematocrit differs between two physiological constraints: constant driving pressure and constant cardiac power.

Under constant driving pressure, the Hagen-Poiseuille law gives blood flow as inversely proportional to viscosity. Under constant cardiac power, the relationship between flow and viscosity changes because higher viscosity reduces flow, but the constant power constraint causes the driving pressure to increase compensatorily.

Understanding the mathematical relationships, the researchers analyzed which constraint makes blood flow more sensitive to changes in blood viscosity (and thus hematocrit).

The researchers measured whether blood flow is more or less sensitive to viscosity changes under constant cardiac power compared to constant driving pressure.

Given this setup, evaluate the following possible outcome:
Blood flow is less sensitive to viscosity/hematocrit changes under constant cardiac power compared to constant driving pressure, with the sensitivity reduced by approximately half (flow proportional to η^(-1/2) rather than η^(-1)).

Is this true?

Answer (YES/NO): YES